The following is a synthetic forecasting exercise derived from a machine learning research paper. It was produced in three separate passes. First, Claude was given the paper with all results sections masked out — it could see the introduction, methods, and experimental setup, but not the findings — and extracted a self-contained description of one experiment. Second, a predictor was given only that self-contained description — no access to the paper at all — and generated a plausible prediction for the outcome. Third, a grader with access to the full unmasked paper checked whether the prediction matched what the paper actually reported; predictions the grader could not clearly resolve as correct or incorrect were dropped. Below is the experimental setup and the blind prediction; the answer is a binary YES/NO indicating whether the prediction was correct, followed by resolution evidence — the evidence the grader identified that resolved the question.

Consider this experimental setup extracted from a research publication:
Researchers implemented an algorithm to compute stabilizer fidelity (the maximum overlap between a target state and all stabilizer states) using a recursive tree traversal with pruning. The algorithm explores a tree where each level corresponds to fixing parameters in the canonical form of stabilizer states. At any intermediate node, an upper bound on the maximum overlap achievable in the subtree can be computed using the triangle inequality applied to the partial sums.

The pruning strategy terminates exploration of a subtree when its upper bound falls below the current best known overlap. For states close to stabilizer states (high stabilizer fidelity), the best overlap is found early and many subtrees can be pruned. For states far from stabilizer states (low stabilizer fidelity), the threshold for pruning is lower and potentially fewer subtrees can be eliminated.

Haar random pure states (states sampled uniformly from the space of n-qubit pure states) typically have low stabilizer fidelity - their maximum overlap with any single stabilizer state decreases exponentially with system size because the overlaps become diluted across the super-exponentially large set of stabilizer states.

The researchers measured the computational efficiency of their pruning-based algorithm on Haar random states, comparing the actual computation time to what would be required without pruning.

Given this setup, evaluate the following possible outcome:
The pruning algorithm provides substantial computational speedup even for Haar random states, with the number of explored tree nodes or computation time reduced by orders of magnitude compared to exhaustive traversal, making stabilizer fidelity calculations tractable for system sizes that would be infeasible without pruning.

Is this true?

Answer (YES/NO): YES